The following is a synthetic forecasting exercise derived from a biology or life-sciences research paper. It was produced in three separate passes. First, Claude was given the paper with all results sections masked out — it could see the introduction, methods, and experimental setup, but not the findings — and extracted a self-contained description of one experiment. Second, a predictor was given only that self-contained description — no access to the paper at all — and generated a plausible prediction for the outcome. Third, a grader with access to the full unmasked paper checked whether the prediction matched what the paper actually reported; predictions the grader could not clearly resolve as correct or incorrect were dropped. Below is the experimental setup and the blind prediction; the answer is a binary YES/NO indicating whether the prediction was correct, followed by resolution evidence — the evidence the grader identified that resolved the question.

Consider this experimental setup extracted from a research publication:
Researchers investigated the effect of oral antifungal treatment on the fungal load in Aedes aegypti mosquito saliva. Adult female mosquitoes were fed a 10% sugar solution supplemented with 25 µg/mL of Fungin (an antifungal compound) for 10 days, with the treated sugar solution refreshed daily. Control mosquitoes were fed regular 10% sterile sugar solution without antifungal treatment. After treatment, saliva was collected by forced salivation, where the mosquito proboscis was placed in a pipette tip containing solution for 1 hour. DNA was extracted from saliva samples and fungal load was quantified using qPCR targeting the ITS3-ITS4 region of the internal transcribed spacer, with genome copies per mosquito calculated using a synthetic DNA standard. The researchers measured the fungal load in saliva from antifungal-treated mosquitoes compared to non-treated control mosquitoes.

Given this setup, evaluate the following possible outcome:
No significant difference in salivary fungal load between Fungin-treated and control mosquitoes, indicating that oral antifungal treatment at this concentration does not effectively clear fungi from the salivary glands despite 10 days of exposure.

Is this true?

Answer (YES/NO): NO